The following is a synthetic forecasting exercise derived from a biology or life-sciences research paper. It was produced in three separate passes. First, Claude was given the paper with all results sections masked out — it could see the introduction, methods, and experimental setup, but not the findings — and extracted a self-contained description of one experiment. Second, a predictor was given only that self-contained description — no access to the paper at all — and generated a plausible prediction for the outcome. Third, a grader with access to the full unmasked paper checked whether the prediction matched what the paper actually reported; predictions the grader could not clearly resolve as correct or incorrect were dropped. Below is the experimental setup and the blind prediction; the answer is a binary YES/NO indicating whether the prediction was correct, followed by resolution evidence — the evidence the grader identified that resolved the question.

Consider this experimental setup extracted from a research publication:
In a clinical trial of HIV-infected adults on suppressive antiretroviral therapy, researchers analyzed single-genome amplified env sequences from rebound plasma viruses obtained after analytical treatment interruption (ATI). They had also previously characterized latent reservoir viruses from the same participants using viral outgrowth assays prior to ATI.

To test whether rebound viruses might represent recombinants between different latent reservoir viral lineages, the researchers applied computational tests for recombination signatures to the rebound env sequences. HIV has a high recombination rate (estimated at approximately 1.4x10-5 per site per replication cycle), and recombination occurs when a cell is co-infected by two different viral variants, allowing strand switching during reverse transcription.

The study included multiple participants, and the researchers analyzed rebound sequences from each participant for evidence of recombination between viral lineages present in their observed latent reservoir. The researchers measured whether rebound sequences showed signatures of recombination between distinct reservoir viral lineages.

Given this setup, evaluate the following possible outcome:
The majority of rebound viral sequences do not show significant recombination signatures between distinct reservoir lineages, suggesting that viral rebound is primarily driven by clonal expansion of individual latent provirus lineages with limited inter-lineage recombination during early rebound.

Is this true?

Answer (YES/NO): NO